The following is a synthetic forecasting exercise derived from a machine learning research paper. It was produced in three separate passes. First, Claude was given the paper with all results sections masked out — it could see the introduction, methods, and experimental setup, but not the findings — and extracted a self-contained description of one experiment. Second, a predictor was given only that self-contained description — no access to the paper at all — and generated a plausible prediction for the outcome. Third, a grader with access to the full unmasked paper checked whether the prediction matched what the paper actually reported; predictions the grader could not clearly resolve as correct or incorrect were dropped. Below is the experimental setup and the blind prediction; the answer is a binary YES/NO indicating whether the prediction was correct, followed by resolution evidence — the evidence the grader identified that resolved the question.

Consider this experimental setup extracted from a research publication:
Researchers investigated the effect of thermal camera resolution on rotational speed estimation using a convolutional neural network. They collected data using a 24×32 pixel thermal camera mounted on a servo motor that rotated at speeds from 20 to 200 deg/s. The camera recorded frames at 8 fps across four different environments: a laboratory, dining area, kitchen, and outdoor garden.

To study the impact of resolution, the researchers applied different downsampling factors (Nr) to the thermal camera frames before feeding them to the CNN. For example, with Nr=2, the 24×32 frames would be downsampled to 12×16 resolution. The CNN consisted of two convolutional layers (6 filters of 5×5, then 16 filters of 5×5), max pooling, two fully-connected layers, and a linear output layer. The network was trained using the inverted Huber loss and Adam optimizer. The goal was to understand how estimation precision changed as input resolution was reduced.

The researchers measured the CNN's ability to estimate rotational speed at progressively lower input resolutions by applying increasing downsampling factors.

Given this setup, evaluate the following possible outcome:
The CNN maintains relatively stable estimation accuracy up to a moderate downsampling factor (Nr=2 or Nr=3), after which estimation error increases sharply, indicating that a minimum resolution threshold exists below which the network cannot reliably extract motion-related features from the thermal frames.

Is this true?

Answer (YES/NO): NO